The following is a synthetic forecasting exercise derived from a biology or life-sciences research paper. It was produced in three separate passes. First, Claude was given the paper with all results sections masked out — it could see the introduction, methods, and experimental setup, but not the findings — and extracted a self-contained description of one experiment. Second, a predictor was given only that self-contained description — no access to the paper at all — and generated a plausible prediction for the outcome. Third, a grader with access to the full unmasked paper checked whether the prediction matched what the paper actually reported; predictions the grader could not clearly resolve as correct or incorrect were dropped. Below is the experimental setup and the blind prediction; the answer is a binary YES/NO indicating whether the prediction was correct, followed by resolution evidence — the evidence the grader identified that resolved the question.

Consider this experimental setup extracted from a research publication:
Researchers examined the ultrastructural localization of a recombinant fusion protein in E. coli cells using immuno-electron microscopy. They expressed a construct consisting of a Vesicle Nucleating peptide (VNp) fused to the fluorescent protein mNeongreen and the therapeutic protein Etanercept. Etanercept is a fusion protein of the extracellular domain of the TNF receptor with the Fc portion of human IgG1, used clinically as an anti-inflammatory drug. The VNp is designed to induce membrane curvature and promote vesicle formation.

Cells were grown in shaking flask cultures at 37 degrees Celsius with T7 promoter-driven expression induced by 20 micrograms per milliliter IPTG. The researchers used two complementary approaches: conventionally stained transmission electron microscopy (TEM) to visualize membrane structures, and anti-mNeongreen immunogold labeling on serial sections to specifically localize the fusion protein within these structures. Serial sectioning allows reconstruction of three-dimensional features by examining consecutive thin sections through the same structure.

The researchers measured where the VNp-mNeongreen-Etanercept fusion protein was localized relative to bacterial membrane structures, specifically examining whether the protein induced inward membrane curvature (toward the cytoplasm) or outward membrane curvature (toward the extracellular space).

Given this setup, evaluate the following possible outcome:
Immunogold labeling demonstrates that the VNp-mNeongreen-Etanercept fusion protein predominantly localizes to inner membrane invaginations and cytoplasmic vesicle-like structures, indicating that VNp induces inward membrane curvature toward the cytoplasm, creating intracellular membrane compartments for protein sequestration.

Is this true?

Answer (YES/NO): YES